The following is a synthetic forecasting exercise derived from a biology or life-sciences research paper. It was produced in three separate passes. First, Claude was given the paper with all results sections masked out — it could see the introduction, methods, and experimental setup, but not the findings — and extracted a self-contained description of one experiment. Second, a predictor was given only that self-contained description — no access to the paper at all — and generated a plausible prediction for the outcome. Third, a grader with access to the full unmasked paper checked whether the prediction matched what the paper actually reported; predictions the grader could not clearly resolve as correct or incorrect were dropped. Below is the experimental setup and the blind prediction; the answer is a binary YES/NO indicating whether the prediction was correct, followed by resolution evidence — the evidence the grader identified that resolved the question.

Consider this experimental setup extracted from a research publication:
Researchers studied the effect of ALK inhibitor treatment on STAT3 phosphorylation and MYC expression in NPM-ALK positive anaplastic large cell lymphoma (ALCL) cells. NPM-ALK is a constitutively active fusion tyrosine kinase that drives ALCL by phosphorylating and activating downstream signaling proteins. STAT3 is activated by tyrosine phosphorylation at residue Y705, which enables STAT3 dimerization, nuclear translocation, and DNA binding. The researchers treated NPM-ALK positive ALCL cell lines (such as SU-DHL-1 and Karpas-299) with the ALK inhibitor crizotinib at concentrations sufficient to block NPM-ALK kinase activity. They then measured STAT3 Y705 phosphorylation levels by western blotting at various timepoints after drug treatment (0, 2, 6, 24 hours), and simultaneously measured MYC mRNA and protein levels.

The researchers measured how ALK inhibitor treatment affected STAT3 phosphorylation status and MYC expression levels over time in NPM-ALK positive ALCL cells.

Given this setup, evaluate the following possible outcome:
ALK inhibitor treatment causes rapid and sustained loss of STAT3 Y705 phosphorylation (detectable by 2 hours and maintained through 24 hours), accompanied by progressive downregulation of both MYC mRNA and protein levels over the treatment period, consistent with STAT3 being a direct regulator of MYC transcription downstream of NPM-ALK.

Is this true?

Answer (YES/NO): YES